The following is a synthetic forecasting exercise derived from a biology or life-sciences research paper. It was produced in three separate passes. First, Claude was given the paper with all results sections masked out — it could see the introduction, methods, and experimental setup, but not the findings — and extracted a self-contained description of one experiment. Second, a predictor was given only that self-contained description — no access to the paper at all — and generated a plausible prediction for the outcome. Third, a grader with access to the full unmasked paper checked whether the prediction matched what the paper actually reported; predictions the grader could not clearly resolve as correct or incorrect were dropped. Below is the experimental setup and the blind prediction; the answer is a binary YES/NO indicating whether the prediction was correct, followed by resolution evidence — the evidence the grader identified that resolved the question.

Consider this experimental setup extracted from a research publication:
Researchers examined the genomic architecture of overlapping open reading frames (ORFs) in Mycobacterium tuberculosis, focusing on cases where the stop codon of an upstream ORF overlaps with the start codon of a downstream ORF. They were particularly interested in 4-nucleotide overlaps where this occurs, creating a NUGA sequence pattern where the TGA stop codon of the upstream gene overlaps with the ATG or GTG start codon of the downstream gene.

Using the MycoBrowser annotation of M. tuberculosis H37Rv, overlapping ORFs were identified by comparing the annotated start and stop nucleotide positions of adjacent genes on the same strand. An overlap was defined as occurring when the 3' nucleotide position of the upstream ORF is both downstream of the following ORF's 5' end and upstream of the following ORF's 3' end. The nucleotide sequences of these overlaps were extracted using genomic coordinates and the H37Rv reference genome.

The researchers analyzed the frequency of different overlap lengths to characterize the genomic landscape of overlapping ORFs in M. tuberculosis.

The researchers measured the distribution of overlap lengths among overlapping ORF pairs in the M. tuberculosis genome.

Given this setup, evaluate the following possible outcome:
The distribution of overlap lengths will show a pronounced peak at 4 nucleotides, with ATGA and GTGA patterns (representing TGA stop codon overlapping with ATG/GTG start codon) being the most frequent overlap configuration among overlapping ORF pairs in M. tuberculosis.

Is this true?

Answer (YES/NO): YES